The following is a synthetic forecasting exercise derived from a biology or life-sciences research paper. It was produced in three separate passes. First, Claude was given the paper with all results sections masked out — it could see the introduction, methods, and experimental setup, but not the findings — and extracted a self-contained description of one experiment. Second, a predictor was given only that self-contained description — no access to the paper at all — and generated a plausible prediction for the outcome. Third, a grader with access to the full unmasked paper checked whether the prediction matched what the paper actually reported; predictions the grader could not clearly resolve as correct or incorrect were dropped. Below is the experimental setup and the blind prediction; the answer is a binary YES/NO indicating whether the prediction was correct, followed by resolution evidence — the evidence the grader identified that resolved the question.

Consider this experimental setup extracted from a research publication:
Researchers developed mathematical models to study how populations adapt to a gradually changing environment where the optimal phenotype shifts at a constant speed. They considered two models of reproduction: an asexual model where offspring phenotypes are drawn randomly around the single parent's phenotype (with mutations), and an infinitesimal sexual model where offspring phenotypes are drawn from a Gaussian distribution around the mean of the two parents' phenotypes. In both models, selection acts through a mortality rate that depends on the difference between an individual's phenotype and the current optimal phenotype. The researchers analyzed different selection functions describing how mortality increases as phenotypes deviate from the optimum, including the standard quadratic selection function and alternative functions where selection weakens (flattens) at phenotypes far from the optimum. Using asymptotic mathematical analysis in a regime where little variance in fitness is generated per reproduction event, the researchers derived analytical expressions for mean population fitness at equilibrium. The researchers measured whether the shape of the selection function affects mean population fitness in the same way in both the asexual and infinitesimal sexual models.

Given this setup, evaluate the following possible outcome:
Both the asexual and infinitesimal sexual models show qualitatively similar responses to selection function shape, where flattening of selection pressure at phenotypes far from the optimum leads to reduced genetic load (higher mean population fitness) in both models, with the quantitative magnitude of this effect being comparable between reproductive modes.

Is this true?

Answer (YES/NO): NO